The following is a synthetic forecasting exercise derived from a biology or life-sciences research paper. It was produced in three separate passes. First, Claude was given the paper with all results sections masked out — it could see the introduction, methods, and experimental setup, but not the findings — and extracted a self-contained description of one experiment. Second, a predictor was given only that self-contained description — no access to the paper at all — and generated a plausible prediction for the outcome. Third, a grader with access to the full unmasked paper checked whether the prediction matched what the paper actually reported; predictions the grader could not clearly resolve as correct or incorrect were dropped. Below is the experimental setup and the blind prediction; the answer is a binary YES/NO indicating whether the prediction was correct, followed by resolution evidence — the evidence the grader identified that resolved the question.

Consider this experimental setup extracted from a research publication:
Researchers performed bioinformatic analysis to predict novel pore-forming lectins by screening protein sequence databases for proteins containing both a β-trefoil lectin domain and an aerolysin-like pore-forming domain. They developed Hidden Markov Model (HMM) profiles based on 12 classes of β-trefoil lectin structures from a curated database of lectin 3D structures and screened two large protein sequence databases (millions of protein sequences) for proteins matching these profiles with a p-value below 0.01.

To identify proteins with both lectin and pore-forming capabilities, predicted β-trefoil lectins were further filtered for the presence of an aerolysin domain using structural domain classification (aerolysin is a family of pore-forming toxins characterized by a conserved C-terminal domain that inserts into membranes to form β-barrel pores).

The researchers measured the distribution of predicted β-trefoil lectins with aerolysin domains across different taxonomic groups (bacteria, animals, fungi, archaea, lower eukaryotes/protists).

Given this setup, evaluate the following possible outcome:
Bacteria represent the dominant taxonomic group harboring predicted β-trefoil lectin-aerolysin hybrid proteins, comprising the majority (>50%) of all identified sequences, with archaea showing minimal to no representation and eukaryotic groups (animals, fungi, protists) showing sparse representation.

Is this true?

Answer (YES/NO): NO